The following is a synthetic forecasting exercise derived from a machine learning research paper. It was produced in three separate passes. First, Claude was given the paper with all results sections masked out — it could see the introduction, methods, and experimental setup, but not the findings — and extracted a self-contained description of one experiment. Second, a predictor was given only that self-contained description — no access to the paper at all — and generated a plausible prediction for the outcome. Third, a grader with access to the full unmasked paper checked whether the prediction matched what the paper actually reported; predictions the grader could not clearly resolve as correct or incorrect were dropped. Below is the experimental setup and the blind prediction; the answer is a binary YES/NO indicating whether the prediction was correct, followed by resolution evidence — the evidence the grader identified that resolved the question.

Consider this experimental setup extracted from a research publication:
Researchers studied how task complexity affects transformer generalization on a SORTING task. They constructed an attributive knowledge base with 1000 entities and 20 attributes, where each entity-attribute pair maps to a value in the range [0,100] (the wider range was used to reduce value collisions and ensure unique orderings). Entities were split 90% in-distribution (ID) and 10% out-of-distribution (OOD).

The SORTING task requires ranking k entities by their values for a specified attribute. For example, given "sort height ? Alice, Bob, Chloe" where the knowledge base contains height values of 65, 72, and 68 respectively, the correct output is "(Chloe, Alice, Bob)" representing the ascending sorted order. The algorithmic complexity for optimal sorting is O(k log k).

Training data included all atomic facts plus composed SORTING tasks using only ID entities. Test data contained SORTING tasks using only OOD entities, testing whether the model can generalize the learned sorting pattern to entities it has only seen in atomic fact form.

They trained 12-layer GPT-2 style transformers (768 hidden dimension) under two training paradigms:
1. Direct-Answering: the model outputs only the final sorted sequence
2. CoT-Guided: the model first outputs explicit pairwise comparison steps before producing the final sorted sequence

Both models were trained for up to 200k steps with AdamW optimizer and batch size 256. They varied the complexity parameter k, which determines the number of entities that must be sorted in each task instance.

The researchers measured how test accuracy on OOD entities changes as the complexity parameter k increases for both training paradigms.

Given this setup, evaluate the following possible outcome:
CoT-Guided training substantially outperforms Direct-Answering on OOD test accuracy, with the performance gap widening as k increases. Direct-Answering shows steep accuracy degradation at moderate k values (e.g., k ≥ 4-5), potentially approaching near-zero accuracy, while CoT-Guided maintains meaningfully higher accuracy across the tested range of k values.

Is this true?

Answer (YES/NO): YES